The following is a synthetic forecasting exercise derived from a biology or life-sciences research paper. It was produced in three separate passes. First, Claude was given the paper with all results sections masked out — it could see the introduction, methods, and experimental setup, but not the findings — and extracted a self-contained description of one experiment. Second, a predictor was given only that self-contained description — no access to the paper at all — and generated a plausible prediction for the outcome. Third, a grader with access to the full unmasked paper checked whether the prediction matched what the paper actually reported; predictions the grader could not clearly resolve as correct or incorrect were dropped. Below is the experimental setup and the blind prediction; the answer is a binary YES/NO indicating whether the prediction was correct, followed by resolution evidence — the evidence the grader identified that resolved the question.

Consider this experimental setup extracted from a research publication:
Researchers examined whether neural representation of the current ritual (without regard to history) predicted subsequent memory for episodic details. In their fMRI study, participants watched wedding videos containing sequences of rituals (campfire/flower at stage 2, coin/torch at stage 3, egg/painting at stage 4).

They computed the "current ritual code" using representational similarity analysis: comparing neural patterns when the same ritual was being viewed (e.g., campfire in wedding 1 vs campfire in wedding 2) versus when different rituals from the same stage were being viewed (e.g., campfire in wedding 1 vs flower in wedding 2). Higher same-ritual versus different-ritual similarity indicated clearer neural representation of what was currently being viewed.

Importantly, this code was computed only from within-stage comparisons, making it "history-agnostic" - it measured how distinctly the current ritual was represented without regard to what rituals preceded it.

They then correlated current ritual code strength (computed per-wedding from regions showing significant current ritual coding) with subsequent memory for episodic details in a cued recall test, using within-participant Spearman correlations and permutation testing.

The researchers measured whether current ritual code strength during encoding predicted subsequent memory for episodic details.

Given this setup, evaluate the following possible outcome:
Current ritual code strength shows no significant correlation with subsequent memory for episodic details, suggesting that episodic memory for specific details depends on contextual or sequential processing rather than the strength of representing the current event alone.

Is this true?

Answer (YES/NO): YES